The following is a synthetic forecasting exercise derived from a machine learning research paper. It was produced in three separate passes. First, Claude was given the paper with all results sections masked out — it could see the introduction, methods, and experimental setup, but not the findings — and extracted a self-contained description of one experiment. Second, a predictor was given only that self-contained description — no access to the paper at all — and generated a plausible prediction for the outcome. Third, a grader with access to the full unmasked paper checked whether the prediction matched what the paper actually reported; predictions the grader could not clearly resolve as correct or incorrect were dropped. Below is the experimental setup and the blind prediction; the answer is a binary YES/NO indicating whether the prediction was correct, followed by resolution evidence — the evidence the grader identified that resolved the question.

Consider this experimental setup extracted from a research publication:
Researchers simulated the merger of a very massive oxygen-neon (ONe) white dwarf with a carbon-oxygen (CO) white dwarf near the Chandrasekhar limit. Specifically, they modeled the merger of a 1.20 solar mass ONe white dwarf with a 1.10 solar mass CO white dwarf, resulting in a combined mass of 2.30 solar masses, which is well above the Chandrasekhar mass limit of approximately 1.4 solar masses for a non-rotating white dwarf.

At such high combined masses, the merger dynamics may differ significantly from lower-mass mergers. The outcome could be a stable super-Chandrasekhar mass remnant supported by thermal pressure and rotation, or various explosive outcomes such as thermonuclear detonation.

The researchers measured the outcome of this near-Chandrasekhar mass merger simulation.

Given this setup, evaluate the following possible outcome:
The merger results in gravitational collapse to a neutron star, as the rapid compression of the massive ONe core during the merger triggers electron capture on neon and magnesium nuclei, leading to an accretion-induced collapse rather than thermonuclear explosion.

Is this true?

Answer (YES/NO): NO